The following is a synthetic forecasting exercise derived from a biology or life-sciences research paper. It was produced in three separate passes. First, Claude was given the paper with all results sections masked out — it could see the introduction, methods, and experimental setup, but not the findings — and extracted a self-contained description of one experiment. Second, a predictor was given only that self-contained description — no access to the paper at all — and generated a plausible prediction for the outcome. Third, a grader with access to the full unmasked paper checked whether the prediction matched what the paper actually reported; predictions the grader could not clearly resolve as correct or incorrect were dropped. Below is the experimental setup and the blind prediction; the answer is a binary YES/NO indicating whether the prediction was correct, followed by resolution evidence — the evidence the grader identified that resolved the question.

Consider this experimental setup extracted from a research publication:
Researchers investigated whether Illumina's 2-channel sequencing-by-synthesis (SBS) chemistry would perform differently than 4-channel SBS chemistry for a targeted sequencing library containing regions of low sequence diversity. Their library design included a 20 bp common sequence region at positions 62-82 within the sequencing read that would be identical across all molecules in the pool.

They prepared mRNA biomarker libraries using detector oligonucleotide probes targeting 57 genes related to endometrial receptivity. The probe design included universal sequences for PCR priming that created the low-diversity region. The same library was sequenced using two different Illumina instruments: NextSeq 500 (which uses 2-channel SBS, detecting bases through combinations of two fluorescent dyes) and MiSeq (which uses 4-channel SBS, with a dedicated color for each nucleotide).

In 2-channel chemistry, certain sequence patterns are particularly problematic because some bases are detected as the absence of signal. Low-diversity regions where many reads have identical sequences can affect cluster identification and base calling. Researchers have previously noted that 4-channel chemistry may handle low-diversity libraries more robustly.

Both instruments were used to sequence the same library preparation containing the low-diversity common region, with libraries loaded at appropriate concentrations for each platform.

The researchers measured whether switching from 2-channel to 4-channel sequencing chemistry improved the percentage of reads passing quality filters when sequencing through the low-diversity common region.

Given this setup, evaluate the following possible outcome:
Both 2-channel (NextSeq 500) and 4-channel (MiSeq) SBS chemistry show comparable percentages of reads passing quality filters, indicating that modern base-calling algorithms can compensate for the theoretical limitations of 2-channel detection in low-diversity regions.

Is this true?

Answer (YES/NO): NO